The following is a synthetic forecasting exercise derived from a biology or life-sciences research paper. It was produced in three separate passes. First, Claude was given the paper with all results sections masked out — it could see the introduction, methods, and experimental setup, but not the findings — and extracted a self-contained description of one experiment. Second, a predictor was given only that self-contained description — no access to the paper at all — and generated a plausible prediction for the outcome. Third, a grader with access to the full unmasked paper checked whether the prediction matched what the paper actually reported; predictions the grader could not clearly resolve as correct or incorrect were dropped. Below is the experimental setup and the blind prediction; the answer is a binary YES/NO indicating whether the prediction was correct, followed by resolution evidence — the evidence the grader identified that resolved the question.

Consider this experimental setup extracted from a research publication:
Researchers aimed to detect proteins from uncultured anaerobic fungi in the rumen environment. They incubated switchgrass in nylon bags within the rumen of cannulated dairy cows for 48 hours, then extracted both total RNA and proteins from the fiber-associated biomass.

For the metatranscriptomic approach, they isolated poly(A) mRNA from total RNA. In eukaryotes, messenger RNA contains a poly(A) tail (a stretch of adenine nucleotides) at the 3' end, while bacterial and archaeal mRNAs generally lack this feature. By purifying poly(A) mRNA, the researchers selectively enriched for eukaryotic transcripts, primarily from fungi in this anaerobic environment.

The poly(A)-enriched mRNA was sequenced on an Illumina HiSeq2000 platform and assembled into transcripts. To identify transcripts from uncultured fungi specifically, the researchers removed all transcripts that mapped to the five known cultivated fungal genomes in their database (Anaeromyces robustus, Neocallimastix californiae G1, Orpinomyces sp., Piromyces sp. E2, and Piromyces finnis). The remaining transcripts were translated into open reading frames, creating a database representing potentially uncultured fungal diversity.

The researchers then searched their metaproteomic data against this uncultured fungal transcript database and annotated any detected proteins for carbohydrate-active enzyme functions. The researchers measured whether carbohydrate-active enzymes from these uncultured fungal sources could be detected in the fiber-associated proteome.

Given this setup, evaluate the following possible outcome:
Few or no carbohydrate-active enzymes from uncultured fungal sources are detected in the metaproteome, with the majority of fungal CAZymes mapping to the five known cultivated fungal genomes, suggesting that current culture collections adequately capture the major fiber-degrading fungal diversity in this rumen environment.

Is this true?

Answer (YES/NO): NO